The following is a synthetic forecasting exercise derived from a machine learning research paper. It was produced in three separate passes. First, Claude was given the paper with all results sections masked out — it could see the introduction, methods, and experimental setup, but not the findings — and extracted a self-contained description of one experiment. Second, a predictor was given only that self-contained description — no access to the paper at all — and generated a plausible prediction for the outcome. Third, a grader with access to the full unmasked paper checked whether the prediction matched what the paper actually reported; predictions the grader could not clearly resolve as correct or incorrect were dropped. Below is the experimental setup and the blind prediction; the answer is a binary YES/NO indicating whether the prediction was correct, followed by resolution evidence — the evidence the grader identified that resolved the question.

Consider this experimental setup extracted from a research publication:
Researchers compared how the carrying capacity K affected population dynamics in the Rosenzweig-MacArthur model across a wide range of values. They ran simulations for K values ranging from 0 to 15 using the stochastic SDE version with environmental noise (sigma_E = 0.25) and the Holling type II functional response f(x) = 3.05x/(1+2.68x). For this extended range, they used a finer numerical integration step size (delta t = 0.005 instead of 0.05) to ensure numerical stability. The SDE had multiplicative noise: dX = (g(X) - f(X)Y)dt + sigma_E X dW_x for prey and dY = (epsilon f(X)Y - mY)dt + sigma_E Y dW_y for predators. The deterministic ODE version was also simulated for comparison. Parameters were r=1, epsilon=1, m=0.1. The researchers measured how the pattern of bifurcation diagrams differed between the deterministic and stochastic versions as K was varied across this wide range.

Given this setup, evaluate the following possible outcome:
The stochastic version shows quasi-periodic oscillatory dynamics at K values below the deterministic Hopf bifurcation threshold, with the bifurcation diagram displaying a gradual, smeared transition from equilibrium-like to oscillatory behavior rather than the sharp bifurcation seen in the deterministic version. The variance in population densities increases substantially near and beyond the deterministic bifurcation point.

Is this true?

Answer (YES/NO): YES